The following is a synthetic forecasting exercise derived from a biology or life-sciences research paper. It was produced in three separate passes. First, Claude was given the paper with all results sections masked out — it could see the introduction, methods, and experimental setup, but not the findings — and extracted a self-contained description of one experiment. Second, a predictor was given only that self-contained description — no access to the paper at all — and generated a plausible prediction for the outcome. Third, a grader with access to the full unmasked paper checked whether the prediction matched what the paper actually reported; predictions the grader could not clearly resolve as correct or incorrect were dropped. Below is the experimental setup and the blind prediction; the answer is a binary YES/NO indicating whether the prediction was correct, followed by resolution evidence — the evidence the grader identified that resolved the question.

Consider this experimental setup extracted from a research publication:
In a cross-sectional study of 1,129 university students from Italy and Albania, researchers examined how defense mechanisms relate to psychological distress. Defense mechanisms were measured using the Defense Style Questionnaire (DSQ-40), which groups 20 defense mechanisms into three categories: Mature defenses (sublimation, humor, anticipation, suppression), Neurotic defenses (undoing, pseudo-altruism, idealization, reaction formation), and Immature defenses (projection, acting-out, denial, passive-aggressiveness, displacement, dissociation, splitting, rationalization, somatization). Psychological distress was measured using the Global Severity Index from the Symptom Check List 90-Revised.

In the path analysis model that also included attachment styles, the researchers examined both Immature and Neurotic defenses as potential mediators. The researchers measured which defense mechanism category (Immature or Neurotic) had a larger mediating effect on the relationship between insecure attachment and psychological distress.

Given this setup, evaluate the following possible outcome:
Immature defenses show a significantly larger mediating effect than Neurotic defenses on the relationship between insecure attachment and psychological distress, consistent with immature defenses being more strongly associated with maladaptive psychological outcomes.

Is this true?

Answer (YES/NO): YES